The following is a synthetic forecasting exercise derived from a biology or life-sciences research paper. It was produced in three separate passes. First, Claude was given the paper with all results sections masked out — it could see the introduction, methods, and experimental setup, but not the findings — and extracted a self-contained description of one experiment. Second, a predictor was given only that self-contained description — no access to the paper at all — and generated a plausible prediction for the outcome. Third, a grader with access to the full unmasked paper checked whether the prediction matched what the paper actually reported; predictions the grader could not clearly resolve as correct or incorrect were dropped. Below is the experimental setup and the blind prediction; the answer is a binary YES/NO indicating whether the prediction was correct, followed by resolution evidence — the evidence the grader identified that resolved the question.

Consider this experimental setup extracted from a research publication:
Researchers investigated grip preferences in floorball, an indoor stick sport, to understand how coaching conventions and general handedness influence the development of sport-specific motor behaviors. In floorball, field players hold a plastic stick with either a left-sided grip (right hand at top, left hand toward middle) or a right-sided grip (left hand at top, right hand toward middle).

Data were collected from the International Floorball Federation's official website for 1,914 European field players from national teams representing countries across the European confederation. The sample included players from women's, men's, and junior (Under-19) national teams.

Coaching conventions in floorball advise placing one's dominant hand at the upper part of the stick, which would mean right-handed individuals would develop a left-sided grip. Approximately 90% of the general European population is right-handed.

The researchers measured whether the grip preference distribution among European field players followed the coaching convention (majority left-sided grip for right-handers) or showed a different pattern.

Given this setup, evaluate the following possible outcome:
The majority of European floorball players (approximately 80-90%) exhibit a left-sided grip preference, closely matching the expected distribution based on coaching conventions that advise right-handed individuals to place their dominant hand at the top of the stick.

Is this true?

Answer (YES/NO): NO